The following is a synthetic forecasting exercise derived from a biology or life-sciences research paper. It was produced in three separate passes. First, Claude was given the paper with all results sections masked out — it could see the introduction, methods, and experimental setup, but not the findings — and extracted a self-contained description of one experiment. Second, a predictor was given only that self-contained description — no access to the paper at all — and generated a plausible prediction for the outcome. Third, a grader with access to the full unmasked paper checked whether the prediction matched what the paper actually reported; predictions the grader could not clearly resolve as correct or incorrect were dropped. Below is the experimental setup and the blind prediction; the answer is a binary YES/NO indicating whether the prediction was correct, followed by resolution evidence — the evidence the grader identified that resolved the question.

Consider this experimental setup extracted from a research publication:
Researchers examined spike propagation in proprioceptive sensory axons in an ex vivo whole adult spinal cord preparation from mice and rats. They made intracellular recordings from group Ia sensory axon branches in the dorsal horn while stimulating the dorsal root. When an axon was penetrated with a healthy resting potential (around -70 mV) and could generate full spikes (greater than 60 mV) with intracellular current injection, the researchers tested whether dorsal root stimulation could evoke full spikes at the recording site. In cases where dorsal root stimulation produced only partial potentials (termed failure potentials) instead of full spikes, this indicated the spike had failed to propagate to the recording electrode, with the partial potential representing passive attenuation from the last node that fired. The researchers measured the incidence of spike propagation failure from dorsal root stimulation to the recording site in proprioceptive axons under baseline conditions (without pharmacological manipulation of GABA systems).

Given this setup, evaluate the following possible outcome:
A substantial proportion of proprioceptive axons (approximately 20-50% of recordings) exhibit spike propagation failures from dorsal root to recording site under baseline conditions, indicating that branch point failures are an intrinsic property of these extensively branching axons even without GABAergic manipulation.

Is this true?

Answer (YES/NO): YES